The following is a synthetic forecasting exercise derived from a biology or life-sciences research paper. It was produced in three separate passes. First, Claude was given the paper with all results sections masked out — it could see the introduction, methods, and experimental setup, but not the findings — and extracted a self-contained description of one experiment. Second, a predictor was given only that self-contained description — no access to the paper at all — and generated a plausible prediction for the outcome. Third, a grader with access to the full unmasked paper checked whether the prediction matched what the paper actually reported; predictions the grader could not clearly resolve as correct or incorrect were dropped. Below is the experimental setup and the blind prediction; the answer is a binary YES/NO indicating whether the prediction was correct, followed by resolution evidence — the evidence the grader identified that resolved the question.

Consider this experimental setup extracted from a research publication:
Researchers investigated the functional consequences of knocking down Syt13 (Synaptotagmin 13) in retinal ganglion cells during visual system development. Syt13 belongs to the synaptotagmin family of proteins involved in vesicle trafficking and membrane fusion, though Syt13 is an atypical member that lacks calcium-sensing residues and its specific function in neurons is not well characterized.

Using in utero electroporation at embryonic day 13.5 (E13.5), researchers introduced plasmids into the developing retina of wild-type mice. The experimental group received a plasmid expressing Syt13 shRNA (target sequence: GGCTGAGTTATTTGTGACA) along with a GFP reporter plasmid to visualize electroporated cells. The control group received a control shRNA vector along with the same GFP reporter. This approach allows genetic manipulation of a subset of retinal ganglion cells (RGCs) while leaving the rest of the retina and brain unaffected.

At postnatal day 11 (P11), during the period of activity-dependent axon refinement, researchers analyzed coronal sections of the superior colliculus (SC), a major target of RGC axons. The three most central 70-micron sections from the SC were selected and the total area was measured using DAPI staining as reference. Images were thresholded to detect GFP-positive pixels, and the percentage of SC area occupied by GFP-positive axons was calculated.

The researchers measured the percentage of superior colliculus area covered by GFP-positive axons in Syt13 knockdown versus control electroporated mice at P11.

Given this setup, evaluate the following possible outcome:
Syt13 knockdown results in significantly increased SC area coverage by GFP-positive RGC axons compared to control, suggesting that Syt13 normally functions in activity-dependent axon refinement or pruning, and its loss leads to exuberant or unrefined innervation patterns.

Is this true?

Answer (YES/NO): NO